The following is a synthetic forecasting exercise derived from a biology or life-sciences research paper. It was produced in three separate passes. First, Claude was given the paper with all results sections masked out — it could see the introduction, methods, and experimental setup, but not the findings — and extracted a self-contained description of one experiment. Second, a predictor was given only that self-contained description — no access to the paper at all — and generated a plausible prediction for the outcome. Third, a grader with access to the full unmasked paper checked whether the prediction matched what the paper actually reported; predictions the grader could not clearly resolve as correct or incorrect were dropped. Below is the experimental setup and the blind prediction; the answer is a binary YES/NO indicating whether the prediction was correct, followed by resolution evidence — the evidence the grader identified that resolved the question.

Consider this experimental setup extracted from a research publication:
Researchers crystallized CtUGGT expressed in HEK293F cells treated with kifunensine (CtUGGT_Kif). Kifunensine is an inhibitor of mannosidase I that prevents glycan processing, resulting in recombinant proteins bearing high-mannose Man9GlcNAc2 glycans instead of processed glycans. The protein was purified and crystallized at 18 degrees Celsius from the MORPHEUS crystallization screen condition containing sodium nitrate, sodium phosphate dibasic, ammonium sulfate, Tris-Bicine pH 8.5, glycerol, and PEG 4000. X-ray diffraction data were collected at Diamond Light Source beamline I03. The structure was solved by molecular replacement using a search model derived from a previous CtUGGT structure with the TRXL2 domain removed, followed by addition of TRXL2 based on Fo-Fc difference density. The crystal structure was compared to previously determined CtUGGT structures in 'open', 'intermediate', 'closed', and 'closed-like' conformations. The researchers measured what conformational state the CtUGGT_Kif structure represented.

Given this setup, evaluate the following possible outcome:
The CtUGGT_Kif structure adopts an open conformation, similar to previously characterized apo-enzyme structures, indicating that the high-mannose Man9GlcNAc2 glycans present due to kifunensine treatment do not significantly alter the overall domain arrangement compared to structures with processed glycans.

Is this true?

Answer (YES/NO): NO